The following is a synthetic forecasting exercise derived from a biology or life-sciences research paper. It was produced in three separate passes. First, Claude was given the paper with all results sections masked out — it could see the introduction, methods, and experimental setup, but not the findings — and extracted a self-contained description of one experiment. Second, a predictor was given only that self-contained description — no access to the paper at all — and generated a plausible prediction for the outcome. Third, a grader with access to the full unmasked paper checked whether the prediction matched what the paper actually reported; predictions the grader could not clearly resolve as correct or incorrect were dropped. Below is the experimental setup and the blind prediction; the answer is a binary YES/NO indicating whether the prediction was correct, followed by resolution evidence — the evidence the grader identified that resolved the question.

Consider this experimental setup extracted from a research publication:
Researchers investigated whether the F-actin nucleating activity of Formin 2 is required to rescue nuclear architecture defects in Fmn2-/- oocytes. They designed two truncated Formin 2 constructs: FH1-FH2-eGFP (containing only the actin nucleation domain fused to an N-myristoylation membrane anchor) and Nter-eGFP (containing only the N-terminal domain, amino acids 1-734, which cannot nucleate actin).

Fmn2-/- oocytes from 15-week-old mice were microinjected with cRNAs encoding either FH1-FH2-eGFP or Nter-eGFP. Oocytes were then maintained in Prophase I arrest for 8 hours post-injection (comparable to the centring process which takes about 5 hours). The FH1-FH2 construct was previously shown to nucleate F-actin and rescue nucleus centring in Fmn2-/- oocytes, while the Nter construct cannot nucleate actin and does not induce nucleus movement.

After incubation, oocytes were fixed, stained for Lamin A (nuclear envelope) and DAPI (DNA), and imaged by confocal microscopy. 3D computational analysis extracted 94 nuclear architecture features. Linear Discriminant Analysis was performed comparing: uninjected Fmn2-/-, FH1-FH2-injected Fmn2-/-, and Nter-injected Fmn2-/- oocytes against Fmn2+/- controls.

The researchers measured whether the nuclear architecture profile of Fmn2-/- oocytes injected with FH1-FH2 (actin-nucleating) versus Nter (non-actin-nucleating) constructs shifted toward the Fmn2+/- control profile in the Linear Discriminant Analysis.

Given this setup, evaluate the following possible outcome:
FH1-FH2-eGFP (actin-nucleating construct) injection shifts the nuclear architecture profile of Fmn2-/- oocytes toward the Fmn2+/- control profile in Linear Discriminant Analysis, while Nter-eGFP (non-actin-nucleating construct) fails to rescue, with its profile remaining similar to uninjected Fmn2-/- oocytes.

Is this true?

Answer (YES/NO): YES